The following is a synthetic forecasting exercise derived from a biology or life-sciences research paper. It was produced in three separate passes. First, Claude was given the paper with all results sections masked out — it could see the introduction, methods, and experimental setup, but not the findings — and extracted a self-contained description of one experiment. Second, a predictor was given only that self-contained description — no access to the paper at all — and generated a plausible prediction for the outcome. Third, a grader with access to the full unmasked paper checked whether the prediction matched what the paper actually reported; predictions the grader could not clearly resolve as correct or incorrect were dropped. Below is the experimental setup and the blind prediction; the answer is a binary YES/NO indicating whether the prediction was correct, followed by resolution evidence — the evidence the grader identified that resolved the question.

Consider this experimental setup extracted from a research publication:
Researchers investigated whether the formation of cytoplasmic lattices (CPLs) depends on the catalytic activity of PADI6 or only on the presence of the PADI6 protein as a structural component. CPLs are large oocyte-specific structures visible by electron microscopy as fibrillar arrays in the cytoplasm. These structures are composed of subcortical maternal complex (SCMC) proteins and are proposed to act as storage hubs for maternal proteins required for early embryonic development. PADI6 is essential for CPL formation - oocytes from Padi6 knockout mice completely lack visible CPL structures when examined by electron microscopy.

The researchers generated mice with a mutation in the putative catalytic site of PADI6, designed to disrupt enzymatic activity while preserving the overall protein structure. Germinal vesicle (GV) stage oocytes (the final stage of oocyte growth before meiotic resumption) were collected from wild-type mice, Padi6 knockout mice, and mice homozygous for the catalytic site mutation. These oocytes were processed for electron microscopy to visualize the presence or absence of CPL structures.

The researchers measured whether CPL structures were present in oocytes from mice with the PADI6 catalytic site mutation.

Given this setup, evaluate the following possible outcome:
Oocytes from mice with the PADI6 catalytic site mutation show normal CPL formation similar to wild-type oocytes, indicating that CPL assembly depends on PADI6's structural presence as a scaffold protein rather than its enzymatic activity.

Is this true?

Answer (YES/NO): YES